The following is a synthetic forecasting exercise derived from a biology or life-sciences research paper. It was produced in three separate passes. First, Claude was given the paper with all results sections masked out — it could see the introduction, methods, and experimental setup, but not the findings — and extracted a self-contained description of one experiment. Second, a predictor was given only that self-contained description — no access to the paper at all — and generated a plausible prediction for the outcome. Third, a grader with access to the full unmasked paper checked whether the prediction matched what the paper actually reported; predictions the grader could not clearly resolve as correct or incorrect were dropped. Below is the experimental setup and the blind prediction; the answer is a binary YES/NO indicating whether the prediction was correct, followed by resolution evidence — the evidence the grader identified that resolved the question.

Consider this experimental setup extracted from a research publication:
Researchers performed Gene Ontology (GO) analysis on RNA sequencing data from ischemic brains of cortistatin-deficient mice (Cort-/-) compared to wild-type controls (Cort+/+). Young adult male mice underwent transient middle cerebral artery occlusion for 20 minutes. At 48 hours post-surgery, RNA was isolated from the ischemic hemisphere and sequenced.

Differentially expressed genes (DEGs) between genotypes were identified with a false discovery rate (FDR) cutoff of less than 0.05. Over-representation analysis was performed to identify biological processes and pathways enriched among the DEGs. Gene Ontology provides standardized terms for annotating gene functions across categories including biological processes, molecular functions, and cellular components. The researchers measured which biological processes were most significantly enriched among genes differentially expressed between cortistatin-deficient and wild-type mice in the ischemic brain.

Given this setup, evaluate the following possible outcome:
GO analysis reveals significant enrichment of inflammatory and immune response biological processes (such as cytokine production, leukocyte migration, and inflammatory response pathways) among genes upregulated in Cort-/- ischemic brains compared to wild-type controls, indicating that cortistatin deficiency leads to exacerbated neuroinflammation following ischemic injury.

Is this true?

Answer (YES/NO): YES